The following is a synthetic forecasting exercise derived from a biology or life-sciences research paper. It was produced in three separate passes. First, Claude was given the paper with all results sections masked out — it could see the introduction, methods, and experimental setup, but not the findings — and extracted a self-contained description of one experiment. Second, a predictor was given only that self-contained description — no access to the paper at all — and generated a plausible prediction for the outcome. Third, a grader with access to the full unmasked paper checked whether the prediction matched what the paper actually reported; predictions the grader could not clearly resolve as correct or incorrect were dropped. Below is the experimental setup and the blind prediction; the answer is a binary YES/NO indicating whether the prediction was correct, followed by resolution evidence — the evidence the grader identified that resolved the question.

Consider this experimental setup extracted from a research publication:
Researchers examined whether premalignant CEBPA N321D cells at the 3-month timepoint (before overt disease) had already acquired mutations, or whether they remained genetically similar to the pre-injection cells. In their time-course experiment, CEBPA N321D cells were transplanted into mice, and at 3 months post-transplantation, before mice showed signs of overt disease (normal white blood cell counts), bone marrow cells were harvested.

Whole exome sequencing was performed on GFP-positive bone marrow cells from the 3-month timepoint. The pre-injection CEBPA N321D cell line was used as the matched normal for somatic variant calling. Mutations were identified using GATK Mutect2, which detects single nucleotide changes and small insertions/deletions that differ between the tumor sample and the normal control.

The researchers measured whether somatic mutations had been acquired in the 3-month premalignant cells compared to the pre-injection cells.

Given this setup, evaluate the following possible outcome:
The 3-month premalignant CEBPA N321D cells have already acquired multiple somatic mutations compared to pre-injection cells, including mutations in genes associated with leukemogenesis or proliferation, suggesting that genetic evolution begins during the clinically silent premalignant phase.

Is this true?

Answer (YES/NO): NO